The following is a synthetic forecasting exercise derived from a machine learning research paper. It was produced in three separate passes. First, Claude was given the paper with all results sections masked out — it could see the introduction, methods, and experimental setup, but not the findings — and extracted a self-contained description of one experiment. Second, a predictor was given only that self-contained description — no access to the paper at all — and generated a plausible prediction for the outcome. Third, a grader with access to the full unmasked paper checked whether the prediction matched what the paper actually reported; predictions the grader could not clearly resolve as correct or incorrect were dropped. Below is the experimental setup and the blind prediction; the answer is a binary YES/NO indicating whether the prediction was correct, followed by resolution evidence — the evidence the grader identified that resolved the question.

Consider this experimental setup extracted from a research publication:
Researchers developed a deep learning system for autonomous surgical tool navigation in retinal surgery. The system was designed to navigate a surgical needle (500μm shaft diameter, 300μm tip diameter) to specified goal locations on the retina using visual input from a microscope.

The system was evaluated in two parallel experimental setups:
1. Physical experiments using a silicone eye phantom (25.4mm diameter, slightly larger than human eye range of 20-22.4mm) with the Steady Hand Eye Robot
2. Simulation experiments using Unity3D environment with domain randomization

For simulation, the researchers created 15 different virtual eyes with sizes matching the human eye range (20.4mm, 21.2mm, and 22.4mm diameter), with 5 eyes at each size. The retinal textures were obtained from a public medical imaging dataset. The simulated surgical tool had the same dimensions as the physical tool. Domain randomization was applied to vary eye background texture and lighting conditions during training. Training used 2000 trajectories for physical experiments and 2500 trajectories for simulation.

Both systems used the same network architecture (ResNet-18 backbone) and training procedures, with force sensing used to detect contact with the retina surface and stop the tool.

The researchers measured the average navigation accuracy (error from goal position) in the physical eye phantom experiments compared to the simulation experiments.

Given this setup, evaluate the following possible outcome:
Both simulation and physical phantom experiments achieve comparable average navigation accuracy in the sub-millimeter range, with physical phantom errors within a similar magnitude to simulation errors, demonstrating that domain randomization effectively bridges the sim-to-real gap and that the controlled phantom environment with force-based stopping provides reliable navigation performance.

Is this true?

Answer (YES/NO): NO